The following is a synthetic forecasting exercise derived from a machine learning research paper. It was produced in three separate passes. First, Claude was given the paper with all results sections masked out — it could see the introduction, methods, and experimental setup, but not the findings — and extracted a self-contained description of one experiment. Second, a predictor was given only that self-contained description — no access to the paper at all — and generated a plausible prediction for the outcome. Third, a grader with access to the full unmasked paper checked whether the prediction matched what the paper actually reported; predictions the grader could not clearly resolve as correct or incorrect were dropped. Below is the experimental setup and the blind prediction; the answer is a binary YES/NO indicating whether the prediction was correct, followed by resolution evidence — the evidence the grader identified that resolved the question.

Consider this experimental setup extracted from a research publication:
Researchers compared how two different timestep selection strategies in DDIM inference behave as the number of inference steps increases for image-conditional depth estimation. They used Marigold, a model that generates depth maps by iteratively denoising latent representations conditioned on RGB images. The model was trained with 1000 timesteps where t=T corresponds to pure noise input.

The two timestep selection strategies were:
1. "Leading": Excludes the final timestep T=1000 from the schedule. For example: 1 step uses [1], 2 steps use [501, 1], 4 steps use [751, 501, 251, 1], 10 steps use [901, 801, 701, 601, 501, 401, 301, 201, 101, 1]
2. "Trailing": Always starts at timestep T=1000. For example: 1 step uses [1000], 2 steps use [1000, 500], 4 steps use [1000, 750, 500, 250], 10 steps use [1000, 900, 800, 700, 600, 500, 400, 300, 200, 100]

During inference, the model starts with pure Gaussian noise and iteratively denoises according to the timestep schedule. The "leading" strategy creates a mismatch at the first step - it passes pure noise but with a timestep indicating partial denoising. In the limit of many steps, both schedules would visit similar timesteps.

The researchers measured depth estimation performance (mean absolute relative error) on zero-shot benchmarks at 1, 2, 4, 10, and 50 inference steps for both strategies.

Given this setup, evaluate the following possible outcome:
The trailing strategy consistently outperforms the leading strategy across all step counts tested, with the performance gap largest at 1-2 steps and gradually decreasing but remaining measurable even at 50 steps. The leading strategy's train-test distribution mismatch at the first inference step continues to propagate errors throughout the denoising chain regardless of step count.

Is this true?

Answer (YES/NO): YES